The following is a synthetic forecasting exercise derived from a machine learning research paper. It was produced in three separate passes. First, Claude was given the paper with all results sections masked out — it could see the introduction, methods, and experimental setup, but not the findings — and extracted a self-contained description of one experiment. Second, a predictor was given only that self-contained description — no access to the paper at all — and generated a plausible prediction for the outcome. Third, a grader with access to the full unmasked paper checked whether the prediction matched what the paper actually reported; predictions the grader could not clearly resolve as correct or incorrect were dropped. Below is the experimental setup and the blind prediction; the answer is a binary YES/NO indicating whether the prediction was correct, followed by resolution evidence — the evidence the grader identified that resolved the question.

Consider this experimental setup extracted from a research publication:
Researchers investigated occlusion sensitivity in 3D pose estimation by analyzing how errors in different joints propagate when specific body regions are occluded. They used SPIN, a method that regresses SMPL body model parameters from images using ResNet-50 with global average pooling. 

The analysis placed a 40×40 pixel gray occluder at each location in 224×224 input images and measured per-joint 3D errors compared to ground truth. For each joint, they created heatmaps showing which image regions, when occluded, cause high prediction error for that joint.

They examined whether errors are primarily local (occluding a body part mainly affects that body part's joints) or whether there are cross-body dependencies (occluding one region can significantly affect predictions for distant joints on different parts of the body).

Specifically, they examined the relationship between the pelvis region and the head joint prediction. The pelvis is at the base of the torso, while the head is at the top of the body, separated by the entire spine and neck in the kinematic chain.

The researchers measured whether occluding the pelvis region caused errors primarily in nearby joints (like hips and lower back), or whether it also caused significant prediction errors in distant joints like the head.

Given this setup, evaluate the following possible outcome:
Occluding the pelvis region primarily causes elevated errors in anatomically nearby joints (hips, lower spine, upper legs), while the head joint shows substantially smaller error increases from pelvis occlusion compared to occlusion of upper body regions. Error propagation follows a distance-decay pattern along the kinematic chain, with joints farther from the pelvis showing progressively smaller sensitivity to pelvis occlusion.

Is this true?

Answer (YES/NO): NO